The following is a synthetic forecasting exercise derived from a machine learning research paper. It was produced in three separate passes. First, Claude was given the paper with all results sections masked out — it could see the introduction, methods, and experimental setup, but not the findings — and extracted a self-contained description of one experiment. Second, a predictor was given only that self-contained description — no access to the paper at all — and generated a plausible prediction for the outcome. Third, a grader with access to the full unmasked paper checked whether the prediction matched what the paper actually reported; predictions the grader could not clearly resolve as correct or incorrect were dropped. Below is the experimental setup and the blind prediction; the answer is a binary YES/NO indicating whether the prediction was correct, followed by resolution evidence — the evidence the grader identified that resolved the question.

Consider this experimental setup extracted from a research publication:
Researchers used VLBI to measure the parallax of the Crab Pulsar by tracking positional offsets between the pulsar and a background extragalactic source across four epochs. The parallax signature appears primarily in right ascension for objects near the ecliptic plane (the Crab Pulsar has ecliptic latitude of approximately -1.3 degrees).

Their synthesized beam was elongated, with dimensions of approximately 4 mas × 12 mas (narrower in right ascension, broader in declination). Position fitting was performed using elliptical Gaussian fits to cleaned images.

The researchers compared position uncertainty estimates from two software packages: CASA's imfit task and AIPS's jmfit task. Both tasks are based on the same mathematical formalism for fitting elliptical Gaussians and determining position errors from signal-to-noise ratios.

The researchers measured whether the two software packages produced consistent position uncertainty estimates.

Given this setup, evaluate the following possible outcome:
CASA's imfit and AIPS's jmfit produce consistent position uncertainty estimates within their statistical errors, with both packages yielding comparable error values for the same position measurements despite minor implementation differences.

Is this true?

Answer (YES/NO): NO